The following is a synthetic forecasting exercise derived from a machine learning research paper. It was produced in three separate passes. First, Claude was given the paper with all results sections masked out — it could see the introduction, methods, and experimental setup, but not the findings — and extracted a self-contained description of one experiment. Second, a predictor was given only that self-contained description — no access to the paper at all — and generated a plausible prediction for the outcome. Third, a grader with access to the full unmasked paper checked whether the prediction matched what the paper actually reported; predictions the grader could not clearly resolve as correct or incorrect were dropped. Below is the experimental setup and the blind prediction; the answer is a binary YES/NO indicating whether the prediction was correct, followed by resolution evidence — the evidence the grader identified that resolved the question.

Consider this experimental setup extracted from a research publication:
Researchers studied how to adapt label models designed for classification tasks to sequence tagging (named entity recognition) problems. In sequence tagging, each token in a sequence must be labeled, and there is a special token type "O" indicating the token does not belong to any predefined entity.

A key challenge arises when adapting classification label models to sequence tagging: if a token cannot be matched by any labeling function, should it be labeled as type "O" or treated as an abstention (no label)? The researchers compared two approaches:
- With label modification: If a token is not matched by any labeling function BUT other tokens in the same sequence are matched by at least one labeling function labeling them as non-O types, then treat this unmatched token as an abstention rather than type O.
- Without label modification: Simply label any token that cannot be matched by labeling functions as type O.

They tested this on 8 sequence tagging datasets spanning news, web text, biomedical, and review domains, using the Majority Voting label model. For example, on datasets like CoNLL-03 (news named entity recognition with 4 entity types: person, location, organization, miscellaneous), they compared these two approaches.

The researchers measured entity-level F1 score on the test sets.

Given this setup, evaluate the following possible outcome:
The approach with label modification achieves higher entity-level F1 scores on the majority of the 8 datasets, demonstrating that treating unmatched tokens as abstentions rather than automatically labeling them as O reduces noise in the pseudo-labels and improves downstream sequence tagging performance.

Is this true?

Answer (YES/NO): YES